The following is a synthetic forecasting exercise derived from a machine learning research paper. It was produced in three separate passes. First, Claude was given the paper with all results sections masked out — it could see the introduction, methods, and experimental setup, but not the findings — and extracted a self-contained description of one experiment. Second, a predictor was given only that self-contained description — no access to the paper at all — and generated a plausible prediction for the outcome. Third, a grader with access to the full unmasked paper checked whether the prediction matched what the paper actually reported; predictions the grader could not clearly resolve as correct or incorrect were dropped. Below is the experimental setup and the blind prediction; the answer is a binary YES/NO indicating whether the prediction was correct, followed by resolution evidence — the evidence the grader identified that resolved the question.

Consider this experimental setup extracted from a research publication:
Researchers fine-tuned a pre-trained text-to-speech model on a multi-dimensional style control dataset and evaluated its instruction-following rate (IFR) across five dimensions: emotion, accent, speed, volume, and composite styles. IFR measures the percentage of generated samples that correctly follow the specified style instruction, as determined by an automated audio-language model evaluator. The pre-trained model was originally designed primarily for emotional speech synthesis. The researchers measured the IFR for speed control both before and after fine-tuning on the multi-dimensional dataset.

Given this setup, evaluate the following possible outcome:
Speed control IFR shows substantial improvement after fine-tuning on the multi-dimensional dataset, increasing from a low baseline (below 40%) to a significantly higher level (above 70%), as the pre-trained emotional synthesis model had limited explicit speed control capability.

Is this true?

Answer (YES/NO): NO